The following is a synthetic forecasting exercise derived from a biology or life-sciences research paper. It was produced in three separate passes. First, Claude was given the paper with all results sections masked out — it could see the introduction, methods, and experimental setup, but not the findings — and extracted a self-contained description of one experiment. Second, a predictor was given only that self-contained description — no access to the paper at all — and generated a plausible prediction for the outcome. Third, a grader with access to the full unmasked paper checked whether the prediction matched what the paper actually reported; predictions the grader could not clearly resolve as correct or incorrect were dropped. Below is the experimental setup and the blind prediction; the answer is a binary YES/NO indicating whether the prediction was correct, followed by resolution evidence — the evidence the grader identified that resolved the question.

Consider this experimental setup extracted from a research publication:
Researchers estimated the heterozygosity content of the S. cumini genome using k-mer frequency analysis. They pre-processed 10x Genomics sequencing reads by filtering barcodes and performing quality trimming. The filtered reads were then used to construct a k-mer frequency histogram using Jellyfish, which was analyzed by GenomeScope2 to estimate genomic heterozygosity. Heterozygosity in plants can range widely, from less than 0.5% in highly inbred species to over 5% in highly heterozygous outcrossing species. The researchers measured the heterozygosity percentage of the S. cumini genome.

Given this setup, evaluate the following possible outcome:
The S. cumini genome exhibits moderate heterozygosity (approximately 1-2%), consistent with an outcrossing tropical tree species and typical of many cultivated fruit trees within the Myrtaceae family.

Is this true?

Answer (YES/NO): NO